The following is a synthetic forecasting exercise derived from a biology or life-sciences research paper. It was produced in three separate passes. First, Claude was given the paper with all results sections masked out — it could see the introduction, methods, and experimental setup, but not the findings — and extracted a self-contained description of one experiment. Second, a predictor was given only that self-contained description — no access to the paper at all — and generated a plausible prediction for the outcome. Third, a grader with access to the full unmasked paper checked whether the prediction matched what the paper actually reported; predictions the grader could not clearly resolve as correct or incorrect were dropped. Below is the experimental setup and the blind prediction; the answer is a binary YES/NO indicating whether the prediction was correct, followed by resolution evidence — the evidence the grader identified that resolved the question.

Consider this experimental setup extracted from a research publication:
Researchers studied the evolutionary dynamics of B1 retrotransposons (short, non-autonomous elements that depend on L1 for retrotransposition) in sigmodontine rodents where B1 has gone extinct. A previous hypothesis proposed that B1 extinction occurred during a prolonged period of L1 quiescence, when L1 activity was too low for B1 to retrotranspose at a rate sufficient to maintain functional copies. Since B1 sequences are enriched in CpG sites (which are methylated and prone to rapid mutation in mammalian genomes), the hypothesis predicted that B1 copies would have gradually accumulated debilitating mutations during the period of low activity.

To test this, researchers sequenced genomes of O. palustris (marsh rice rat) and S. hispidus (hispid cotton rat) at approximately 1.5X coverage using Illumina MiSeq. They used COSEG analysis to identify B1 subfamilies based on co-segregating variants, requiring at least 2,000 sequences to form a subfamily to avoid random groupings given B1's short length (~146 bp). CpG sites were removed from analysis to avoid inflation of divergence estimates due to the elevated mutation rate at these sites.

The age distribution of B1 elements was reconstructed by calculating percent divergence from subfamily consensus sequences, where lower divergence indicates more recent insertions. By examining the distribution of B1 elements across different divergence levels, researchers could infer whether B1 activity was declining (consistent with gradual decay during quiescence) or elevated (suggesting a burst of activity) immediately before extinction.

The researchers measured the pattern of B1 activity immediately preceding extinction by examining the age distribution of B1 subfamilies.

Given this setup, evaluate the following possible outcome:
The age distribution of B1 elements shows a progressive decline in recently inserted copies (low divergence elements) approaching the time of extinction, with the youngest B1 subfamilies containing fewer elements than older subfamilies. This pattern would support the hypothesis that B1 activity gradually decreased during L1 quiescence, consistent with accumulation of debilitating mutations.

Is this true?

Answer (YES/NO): NO